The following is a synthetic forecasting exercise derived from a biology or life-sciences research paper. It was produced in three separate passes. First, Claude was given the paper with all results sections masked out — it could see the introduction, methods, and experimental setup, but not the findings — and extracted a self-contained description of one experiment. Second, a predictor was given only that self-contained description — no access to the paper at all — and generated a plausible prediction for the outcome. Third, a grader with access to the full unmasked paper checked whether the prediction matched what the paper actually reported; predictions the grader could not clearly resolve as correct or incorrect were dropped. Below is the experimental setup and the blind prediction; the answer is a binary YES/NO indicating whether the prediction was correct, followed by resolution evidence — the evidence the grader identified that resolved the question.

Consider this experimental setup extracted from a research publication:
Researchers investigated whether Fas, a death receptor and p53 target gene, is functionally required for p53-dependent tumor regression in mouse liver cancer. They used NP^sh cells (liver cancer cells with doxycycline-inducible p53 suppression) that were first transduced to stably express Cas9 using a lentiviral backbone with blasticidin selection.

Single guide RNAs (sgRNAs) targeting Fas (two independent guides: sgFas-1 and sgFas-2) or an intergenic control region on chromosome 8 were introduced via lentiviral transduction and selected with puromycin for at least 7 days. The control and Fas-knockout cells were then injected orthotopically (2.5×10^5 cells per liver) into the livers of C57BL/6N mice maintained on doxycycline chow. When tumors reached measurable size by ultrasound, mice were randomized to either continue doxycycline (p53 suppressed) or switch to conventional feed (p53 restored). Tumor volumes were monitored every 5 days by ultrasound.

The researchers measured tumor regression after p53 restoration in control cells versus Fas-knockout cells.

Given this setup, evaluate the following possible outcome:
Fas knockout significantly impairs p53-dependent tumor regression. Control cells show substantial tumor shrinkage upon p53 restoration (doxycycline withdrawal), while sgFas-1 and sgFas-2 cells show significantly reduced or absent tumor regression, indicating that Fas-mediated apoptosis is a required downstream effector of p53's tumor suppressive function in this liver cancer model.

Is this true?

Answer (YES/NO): YES